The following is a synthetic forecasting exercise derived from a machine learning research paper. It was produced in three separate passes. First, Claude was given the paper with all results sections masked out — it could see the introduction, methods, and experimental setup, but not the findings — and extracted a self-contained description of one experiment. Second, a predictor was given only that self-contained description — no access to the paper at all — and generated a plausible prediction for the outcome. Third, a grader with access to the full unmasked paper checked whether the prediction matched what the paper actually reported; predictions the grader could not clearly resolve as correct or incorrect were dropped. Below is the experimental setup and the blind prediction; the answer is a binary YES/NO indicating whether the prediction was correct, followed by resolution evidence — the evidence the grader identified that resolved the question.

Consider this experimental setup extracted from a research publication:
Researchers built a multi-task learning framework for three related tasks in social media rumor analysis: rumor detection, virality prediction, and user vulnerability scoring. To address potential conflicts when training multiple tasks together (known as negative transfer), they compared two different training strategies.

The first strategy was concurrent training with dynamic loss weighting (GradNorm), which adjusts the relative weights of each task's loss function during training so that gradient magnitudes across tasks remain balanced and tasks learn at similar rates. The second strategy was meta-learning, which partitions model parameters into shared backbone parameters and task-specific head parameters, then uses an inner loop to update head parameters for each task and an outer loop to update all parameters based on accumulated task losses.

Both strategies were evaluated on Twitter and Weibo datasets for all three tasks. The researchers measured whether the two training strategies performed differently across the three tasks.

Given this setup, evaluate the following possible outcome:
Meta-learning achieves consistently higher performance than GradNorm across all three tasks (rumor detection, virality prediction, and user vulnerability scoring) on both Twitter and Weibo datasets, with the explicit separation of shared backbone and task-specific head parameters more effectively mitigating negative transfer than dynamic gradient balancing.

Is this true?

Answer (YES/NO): YES